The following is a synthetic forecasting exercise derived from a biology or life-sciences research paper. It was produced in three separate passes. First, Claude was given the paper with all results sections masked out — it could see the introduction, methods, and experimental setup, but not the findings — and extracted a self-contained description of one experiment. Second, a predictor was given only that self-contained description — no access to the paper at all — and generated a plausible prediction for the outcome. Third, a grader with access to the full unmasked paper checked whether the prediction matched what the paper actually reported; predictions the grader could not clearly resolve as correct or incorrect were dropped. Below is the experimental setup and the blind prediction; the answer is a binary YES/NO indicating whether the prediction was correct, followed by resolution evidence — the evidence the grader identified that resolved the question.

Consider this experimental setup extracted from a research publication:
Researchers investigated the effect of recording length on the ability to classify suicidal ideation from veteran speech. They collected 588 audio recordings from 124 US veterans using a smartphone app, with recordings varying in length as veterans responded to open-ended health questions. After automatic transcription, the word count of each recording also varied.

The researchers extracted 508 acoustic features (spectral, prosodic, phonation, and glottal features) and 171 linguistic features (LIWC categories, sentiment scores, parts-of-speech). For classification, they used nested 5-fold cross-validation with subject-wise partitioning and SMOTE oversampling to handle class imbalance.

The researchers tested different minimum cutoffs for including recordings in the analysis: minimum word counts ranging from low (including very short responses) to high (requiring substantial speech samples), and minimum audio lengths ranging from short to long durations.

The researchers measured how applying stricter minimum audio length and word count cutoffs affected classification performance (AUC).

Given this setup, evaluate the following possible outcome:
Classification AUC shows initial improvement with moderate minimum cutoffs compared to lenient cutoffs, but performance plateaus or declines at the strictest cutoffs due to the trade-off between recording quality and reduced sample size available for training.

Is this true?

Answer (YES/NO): NO